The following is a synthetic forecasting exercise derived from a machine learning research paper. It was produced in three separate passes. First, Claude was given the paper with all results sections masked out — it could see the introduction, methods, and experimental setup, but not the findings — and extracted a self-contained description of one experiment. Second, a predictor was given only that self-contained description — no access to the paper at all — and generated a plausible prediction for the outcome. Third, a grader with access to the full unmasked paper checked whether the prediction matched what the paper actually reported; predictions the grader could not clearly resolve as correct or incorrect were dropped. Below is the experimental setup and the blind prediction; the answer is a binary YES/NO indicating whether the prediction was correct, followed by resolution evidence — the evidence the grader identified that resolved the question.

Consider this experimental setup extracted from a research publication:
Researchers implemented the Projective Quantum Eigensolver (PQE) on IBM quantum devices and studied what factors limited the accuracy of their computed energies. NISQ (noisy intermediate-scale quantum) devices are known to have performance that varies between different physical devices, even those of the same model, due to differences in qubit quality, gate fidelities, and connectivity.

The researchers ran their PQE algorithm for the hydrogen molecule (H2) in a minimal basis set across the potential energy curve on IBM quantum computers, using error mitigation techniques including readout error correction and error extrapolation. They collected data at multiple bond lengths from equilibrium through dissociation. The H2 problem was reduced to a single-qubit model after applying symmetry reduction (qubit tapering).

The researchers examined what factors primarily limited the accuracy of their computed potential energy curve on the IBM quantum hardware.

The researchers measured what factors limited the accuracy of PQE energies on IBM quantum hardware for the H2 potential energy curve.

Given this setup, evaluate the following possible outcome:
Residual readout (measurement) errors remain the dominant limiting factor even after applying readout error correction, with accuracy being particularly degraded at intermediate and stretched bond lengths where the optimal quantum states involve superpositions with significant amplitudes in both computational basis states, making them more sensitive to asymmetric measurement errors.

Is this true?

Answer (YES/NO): NO